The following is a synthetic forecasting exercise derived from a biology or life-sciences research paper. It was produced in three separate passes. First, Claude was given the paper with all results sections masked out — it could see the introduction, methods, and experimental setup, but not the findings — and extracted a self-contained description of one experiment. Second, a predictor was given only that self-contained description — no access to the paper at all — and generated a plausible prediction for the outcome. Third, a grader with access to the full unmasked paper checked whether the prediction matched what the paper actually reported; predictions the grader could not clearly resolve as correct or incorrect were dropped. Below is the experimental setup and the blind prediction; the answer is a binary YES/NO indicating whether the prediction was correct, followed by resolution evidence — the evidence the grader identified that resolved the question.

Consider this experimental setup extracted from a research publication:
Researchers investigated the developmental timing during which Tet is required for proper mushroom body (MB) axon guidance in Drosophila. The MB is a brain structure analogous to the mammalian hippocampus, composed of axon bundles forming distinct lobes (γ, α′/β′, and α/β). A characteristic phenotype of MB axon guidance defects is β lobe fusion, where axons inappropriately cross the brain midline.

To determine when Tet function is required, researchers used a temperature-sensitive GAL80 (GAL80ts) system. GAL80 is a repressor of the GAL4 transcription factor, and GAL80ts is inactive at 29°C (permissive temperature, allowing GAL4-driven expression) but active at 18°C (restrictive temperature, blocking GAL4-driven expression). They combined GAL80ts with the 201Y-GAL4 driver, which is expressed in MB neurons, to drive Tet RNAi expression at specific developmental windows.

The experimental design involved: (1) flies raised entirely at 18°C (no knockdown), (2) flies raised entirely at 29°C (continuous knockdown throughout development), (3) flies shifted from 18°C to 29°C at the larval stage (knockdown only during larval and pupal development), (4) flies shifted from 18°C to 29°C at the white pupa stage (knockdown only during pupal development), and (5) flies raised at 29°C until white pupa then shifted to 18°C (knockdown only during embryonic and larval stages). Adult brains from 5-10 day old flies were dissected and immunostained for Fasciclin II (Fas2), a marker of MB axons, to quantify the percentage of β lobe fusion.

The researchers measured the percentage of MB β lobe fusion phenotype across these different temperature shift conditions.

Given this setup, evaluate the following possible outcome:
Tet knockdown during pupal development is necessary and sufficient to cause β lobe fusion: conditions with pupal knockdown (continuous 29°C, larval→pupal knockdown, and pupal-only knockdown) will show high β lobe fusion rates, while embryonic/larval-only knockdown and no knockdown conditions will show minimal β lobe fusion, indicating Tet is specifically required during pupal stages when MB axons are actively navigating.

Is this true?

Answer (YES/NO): YES